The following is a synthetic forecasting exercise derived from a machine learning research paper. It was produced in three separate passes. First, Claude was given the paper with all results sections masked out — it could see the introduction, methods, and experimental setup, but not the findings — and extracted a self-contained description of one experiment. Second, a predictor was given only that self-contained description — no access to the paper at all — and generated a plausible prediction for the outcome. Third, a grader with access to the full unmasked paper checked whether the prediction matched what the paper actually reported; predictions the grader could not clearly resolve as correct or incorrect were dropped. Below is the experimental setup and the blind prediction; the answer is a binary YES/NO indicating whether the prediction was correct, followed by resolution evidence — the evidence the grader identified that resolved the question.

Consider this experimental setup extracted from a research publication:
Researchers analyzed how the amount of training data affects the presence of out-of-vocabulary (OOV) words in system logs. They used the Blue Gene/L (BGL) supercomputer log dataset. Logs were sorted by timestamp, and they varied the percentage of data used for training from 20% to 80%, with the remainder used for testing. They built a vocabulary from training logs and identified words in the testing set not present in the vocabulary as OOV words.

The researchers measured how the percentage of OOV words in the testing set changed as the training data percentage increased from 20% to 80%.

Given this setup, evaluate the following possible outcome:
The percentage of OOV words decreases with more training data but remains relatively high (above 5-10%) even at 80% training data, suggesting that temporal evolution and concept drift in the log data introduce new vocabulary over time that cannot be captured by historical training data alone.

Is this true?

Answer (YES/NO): NO